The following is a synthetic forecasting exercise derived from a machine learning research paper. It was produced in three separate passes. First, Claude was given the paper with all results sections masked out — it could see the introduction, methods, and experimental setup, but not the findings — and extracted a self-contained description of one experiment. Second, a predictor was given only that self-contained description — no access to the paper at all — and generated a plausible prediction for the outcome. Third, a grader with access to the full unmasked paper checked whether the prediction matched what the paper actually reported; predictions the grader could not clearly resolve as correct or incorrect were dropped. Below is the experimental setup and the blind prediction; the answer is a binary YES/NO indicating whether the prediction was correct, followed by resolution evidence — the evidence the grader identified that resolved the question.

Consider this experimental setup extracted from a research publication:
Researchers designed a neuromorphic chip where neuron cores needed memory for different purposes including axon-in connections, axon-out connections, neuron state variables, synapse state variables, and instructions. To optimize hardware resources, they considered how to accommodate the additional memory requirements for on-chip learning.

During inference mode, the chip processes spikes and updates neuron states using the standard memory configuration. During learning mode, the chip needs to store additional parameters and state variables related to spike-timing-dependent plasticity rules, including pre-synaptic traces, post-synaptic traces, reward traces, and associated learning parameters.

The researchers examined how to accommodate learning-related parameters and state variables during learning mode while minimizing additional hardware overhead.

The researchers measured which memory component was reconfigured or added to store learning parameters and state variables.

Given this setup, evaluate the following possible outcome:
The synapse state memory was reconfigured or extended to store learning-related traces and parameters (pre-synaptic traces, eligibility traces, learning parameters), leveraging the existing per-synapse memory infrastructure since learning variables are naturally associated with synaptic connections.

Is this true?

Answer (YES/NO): NO